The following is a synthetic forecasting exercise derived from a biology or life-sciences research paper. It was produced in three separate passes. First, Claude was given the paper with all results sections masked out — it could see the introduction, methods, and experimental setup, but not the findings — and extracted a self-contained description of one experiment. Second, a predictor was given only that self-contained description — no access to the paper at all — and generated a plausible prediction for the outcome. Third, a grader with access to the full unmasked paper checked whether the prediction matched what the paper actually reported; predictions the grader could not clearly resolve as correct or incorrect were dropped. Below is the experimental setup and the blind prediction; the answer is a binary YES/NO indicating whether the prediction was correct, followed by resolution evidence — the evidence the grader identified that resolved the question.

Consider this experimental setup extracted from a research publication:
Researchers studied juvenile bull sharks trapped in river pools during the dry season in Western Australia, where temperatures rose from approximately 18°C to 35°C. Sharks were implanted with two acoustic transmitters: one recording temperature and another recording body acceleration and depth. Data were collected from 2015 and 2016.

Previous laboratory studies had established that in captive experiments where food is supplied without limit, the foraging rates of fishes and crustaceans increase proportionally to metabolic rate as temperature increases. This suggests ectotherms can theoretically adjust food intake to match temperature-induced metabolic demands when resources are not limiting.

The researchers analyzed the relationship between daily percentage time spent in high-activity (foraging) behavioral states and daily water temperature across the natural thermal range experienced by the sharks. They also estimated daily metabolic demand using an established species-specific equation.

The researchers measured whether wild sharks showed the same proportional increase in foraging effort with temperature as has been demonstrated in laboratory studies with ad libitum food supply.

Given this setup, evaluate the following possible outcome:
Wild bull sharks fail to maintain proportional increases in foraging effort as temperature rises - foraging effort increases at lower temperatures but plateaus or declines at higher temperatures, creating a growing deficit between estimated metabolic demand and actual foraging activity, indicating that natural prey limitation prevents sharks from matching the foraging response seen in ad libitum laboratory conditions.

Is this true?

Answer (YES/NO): NO